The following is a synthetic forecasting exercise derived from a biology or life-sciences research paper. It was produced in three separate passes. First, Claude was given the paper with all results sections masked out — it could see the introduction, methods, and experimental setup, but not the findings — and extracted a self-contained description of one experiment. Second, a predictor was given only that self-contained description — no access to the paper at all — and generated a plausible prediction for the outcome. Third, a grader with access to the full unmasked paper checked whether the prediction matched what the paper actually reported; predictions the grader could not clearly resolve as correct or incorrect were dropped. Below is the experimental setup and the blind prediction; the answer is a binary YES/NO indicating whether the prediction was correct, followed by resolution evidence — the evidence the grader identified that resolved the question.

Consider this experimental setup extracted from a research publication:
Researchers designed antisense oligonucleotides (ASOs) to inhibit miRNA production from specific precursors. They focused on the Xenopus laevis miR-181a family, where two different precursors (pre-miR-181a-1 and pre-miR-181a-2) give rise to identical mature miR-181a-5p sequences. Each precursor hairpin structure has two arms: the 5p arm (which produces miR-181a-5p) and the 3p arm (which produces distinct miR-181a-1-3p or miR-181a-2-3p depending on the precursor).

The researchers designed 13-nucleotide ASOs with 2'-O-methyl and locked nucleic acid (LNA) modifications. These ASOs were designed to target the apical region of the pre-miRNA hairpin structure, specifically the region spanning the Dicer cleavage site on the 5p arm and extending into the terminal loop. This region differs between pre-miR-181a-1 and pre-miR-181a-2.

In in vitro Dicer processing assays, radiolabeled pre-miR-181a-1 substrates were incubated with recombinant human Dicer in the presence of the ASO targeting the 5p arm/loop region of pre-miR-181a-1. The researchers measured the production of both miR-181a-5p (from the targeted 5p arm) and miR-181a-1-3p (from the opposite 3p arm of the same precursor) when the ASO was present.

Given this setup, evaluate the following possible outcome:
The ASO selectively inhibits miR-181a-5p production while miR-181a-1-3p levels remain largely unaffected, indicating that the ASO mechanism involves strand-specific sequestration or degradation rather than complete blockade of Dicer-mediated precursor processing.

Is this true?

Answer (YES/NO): YES